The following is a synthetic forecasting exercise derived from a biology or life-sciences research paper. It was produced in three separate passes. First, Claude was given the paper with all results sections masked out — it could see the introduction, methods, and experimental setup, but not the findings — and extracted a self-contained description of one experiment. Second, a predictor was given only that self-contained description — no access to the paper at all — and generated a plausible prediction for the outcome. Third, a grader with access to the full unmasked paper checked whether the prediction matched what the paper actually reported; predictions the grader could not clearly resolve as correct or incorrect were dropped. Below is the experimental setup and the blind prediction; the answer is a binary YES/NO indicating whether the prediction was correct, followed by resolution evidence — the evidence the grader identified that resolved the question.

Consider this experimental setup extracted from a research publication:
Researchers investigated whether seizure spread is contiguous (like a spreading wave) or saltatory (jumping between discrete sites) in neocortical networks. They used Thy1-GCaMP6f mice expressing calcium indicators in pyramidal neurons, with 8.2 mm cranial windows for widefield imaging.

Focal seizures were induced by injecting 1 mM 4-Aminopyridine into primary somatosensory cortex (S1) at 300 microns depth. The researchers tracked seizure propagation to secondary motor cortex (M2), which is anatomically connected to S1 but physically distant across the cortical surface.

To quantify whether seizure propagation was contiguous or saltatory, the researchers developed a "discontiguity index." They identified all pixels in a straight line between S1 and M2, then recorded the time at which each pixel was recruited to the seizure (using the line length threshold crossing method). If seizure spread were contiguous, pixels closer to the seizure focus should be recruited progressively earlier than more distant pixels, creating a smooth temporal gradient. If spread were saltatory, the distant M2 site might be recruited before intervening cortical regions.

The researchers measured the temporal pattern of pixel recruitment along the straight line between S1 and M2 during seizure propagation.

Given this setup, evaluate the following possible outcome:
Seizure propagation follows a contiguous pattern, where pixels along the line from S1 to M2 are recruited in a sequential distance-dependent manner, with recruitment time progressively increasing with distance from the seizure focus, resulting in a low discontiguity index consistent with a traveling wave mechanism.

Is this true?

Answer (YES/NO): NO